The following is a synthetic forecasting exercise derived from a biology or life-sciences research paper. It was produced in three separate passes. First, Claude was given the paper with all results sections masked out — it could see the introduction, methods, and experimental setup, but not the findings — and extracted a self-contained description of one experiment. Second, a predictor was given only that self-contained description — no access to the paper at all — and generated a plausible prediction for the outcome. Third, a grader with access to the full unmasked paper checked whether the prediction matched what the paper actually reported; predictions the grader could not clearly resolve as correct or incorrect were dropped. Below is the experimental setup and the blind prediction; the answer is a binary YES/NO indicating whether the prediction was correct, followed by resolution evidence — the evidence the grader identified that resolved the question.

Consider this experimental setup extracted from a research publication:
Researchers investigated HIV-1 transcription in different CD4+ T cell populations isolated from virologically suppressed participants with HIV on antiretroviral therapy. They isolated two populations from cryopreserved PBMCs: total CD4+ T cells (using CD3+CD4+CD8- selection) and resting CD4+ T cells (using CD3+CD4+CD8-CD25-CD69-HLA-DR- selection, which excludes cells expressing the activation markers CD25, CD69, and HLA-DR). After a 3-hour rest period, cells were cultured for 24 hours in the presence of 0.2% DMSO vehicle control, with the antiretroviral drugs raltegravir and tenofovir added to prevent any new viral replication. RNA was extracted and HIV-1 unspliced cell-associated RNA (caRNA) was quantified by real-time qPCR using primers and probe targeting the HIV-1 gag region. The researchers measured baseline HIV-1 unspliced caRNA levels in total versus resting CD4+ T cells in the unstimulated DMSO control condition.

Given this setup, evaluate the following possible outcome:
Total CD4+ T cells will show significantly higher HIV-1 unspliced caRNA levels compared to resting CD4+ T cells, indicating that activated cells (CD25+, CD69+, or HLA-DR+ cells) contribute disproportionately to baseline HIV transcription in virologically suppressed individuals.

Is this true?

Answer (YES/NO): NO